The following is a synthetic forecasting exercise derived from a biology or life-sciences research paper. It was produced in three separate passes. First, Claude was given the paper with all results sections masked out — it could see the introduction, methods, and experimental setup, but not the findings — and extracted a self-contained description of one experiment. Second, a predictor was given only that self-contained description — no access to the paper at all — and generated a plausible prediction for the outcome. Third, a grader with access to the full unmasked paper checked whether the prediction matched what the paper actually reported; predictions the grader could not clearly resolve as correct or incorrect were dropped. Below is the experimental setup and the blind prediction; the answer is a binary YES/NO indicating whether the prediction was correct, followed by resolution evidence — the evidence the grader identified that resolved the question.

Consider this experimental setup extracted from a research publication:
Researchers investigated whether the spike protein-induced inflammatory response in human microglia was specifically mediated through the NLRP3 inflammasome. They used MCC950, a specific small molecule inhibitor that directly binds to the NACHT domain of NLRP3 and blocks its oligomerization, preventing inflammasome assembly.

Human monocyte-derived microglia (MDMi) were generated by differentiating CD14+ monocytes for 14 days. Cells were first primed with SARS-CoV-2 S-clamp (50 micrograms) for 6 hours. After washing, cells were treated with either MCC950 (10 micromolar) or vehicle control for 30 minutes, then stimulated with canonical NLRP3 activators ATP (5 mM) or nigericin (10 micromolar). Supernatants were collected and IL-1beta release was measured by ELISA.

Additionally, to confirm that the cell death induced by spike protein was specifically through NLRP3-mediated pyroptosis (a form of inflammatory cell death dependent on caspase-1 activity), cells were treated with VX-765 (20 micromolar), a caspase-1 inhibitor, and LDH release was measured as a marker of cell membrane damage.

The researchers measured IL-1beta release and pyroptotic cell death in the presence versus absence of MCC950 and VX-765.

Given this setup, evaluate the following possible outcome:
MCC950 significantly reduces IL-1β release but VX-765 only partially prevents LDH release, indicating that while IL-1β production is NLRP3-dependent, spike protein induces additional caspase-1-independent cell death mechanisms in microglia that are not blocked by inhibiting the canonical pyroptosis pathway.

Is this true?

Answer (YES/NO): NO